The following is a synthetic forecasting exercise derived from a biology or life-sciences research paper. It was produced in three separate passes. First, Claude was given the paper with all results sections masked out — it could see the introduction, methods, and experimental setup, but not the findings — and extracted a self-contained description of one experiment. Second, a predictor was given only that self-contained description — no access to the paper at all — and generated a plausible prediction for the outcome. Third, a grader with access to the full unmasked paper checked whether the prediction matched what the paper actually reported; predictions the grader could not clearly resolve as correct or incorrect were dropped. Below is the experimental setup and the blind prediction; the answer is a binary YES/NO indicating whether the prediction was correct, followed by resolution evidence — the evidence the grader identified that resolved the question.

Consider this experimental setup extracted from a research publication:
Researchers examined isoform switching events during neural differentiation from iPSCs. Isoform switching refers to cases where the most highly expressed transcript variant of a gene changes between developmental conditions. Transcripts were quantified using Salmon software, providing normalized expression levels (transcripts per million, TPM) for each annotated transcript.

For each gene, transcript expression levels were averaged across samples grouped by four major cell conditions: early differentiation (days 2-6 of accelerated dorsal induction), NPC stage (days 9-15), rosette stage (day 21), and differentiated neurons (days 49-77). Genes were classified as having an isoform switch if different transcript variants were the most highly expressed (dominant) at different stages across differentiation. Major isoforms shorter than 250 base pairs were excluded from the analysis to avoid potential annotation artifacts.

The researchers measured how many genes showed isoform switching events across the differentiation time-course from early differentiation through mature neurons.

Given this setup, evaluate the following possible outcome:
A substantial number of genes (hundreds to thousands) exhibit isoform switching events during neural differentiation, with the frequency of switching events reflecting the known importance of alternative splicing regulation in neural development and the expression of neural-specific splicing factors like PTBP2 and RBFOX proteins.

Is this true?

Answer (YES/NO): YES